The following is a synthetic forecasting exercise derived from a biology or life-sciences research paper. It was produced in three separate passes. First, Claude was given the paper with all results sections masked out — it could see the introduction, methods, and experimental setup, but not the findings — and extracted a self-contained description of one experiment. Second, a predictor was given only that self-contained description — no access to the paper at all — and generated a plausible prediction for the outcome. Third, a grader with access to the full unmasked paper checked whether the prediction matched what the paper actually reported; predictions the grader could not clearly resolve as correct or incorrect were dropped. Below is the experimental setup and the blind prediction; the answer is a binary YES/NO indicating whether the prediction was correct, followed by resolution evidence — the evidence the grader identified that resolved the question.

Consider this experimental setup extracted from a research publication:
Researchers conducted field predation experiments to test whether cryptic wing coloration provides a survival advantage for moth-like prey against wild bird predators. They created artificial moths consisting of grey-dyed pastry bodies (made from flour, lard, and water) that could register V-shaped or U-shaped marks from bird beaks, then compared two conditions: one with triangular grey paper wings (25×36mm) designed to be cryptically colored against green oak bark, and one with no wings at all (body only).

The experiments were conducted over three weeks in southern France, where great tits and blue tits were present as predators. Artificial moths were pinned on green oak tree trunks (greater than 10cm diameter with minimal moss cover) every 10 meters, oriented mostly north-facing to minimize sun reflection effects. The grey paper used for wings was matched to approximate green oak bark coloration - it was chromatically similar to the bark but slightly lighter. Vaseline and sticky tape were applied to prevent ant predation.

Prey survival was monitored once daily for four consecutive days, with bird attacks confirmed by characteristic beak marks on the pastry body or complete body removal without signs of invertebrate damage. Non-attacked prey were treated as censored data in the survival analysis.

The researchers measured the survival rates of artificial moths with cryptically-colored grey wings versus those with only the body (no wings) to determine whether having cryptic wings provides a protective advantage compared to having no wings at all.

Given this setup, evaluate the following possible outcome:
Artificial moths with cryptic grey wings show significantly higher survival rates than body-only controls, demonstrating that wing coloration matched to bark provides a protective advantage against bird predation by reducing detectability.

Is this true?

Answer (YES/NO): NO